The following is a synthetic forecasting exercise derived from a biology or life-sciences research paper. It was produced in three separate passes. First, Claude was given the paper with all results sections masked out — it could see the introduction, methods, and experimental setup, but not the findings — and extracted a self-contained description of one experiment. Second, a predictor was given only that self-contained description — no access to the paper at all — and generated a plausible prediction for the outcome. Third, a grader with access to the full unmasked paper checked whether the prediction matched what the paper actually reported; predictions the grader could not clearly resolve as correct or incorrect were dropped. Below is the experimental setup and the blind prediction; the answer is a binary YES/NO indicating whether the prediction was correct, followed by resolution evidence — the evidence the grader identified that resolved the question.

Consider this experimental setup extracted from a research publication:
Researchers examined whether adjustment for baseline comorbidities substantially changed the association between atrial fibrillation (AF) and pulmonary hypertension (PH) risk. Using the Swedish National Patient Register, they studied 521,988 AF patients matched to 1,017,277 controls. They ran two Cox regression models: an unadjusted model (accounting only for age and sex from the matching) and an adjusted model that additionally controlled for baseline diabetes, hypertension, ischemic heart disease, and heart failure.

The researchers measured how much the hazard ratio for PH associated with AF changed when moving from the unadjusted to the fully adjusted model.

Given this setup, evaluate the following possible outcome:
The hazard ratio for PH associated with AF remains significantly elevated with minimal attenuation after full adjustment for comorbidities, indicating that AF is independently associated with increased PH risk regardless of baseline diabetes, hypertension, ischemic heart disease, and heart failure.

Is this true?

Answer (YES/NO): YES